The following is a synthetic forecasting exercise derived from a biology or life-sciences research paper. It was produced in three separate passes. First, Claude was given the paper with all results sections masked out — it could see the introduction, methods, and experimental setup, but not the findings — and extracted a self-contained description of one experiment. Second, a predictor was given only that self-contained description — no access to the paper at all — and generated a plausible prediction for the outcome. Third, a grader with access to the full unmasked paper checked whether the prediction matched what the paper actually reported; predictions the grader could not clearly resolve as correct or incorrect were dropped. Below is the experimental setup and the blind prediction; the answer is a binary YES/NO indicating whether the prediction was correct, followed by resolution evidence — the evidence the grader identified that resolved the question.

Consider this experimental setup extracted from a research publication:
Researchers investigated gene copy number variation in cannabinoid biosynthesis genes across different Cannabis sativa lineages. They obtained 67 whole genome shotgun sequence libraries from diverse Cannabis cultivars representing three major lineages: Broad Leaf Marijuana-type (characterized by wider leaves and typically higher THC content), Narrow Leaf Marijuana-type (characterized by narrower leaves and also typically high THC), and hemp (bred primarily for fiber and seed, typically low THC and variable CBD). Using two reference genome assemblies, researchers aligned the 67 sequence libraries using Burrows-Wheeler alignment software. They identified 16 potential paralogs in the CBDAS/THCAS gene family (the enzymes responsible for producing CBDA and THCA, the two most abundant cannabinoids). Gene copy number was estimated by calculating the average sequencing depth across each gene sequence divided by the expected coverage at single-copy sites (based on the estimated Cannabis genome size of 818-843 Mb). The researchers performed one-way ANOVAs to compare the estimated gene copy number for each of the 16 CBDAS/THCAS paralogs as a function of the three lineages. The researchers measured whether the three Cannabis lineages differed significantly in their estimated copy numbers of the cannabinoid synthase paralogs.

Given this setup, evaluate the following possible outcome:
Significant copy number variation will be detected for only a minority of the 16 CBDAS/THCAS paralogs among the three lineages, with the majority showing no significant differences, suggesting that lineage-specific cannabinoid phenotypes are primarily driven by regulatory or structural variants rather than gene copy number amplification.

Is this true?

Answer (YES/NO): NO